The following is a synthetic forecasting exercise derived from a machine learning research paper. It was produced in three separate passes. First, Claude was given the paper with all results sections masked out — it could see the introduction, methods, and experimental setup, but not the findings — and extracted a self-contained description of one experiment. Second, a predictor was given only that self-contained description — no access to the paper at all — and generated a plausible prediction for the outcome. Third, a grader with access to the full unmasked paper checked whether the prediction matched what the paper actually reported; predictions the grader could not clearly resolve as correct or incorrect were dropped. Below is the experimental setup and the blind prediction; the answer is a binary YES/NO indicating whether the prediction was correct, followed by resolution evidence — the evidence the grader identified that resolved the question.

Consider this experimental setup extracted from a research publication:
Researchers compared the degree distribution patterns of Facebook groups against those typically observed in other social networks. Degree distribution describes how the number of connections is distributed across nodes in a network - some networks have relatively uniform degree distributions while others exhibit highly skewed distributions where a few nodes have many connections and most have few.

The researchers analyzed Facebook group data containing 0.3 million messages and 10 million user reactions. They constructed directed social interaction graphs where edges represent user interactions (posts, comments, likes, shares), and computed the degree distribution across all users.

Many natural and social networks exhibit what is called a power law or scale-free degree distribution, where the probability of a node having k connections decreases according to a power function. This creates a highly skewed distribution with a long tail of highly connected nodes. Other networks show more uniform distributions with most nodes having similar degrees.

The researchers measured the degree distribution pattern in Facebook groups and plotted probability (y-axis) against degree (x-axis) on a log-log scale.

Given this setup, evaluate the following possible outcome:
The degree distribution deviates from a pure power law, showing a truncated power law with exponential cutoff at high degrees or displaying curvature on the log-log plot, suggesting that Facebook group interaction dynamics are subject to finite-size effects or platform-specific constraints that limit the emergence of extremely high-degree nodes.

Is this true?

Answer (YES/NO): NO